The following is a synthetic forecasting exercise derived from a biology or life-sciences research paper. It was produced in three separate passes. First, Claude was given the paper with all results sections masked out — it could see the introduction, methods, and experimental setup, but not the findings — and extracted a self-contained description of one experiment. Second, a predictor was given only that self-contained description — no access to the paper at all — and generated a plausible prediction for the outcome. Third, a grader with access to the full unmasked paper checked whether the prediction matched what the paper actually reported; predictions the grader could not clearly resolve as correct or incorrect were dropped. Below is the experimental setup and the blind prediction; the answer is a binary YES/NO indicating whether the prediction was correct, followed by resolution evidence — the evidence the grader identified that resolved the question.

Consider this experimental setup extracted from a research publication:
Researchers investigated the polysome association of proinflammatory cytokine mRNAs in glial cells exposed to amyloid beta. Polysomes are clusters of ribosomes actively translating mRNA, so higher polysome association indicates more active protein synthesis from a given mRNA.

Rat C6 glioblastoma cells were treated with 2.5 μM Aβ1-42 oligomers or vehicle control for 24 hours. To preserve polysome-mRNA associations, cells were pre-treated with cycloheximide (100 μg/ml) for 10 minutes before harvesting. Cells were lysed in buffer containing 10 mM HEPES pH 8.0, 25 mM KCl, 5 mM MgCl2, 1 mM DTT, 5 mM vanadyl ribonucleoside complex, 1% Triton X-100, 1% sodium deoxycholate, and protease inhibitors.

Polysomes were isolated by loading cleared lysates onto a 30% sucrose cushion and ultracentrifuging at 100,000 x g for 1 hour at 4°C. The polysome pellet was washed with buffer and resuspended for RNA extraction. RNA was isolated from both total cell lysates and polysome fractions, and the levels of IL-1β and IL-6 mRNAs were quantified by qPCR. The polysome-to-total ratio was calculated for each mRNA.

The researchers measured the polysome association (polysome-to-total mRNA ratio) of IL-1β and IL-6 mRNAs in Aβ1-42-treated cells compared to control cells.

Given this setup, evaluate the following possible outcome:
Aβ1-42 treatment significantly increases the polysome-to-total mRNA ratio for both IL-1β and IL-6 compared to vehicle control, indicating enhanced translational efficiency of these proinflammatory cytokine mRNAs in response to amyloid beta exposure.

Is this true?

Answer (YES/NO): YES